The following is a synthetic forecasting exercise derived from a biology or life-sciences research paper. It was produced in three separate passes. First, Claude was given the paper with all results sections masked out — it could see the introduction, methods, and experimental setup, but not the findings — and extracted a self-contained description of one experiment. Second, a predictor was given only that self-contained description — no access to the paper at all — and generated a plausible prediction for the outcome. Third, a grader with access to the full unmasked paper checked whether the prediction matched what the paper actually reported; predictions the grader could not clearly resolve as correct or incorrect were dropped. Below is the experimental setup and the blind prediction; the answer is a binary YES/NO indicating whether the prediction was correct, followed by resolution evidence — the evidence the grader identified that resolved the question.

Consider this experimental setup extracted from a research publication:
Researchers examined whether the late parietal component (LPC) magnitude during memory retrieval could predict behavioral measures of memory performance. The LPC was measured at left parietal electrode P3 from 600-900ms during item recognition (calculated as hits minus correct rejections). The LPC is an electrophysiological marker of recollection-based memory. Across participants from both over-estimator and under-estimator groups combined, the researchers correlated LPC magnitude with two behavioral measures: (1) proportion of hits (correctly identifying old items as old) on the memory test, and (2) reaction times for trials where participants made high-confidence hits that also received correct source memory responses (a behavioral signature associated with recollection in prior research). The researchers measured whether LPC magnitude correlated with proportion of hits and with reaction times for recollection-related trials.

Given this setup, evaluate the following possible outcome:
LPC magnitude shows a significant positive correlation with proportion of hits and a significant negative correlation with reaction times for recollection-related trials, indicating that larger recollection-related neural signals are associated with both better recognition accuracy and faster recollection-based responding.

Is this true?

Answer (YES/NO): YES